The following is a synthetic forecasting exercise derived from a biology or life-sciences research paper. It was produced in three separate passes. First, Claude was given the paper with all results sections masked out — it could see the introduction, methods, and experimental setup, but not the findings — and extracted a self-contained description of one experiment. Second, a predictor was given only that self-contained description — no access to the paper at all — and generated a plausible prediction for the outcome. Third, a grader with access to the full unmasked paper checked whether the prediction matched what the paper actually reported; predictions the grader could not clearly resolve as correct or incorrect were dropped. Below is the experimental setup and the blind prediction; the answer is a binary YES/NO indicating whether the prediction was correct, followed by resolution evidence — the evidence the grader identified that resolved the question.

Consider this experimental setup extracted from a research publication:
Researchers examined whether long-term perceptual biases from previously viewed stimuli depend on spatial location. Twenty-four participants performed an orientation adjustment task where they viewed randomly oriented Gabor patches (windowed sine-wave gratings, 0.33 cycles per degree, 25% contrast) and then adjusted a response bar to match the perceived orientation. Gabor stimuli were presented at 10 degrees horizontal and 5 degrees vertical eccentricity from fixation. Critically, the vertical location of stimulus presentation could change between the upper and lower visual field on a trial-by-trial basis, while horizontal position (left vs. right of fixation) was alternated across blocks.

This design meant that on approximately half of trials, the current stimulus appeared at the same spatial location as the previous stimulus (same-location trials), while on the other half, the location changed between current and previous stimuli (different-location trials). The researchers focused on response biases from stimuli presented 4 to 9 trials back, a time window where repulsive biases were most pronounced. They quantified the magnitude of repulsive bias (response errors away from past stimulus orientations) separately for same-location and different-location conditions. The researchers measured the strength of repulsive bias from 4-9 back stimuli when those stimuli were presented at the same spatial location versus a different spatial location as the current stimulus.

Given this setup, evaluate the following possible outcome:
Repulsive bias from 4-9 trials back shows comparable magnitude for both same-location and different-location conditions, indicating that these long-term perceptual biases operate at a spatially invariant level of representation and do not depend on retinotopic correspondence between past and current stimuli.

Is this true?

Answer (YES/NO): NO